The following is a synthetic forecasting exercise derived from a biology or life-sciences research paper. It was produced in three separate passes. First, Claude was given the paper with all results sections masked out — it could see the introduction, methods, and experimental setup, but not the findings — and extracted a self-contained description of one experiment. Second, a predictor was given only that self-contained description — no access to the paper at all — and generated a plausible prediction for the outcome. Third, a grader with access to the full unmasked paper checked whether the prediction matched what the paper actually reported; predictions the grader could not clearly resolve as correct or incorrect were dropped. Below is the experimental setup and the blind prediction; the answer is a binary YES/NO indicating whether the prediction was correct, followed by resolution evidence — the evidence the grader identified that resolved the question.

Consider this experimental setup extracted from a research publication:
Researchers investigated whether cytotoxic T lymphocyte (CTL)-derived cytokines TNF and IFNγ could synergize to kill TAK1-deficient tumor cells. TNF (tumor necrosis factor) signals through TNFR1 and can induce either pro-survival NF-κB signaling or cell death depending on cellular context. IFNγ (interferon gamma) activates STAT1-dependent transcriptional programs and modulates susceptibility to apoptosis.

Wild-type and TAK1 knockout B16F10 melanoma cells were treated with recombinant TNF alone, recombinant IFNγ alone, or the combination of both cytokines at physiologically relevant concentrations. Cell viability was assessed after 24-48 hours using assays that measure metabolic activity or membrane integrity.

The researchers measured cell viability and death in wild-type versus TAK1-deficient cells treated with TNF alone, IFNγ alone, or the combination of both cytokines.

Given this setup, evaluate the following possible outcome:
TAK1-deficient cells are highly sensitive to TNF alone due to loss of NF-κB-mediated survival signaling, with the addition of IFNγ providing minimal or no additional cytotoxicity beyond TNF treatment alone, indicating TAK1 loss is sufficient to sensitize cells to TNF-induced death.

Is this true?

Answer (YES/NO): NO